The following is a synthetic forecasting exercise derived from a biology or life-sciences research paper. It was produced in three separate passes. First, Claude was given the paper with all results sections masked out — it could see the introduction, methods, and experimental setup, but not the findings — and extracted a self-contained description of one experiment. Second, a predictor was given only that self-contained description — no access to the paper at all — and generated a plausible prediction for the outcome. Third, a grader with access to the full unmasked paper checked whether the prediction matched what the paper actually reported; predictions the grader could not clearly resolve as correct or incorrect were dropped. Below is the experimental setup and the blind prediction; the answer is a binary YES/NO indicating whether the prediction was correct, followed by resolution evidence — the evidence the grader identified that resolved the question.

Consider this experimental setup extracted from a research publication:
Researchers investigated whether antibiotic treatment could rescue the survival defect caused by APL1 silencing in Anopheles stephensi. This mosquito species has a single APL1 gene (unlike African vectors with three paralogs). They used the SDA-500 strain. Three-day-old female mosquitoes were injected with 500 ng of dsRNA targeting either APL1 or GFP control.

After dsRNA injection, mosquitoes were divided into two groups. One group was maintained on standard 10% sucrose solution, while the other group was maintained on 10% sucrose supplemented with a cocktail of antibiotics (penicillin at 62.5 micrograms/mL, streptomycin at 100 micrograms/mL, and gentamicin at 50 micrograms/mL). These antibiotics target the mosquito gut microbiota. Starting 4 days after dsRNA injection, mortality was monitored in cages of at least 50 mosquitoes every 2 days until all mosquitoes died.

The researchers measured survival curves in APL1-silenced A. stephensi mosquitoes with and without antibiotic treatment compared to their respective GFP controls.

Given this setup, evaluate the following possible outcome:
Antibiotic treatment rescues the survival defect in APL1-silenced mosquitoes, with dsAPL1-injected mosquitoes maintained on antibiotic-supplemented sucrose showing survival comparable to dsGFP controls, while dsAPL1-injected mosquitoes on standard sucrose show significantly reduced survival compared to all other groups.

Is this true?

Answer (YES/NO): YES